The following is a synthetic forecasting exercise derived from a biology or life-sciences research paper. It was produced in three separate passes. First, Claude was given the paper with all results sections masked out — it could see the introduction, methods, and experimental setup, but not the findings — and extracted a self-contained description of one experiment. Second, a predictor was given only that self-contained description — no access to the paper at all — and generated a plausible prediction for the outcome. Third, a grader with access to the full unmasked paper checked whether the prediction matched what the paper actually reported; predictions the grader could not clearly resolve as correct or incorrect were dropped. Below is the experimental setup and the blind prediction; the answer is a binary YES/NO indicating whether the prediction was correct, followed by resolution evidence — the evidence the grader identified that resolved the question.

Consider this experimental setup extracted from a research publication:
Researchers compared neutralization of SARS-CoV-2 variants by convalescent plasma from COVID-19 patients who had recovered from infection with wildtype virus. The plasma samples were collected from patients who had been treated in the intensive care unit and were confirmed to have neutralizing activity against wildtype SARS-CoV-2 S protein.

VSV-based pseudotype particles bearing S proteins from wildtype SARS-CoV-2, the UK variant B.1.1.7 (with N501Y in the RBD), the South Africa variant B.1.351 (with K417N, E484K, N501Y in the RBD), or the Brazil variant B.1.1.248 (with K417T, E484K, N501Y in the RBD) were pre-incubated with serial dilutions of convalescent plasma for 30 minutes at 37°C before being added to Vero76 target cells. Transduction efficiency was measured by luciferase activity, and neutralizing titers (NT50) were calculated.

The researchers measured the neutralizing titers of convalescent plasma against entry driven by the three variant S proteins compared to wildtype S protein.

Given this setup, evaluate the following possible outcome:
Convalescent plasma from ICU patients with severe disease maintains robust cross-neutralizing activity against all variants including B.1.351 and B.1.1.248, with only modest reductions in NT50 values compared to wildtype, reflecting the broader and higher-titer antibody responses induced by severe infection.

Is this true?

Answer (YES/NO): NO